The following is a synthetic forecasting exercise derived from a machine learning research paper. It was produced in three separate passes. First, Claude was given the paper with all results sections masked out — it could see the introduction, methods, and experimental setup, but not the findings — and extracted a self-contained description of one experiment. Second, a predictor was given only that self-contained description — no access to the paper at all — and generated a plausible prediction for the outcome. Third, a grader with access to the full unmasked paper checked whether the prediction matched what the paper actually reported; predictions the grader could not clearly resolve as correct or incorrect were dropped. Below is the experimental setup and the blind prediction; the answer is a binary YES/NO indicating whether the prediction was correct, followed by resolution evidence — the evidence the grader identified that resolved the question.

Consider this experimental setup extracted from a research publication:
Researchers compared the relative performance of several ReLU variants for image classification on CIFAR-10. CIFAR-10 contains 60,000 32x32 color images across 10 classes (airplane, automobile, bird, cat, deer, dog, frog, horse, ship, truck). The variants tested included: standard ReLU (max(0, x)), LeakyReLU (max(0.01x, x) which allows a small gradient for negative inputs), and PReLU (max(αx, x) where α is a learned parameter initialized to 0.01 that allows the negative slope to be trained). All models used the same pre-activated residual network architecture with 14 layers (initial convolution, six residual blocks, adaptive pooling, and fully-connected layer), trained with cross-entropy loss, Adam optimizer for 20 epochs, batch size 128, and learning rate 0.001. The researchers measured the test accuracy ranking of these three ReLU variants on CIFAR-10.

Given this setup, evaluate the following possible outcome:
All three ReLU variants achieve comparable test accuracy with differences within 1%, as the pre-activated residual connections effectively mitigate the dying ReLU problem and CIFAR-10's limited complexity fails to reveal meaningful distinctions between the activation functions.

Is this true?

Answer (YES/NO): NO